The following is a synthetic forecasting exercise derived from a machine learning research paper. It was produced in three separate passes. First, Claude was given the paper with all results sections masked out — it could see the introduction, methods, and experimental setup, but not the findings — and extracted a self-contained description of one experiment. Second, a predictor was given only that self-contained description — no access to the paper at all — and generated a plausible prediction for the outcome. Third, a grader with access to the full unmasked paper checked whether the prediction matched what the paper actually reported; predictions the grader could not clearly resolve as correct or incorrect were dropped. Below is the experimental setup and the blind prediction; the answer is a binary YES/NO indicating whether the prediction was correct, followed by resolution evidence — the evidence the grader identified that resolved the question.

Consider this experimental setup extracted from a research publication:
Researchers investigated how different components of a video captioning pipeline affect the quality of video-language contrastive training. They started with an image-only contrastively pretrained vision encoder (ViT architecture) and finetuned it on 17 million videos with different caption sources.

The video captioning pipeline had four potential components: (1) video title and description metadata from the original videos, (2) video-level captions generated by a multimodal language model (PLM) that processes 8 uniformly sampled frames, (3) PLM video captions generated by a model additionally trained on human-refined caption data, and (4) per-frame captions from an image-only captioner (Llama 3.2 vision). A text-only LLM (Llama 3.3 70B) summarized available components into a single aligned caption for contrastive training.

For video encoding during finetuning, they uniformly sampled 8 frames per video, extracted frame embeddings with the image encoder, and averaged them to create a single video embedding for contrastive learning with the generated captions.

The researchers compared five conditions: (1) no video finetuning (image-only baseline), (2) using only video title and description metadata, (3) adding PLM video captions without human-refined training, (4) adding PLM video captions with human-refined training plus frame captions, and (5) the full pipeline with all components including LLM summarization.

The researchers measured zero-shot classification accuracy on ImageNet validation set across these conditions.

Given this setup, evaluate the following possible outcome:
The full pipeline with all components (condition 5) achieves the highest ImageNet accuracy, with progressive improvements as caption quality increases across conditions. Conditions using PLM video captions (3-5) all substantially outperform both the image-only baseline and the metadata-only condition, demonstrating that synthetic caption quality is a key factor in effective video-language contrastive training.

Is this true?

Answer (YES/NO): NO